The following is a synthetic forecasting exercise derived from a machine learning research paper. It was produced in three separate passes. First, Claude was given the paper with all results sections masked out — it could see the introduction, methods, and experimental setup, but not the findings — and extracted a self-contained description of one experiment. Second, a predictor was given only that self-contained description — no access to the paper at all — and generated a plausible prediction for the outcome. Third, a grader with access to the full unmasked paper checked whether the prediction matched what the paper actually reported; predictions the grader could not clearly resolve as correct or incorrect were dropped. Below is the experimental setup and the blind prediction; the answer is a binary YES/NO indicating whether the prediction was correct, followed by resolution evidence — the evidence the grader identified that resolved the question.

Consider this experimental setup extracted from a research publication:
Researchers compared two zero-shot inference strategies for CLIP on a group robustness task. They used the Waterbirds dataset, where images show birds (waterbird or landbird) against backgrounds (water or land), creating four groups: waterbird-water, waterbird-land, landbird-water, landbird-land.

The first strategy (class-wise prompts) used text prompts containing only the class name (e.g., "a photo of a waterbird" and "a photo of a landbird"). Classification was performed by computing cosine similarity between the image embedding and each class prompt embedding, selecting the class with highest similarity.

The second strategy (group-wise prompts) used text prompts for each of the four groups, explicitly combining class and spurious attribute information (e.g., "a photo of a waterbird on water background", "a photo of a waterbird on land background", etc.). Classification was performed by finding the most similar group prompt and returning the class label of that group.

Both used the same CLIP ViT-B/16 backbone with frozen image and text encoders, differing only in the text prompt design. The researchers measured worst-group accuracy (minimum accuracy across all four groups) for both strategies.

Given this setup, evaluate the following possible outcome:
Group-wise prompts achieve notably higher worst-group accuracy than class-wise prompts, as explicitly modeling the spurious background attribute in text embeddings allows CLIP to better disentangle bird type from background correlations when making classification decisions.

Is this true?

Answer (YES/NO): YES